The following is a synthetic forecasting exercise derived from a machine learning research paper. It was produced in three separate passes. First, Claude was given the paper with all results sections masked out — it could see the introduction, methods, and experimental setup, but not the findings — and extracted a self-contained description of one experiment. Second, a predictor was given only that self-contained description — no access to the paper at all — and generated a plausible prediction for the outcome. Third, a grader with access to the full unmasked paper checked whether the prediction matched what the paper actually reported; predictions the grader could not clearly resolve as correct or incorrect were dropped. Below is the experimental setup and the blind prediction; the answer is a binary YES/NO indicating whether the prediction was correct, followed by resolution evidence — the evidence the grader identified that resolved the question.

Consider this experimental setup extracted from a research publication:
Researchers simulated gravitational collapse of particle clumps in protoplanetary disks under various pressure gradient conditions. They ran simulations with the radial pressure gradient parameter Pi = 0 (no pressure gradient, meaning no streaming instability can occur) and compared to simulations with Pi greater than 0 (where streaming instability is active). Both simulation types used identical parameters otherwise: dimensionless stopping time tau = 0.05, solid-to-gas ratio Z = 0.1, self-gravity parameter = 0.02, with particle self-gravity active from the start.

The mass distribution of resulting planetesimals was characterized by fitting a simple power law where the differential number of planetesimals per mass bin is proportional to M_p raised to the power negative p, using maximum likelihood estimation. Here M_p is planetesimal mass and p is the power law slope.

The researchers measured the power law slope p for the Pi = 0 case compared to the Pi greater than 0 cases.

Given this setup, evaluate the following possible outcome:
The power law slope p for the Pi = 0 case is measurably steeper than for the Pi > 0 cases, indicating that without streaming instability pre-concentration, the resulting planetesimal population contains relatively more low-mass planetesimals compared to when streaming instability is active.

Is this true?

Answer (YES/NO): YES